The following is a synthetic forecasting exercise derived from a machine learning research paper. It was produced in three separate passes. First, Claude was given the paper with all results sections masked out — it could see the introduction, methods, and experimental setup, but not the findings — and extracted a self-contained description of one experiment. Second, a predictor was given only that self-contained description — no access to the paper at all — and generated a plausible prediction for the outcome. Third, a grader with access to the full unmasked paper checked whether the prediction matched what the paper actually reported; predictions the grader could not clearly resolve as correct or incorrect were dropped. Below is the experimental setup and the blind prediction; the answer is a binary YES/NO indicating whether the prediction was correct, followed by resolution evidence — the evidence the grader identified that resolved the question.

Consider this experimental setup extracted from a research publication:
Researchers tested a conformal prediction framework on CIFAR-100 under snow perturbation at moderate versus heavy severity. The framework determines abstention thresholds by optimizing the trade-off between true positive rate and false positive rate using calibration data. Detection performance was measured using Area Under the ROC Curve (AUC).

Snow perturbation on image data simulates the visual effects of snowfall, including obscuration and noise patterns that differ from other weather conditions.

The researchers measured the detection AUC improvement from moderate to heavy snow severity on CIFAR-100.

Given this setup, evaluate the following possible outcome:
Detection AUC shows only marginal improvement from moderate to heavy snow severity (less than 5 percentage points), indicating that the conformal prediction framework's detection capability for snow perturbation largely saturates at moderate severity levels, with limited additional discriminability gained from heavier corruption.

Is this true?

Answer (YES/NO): NO